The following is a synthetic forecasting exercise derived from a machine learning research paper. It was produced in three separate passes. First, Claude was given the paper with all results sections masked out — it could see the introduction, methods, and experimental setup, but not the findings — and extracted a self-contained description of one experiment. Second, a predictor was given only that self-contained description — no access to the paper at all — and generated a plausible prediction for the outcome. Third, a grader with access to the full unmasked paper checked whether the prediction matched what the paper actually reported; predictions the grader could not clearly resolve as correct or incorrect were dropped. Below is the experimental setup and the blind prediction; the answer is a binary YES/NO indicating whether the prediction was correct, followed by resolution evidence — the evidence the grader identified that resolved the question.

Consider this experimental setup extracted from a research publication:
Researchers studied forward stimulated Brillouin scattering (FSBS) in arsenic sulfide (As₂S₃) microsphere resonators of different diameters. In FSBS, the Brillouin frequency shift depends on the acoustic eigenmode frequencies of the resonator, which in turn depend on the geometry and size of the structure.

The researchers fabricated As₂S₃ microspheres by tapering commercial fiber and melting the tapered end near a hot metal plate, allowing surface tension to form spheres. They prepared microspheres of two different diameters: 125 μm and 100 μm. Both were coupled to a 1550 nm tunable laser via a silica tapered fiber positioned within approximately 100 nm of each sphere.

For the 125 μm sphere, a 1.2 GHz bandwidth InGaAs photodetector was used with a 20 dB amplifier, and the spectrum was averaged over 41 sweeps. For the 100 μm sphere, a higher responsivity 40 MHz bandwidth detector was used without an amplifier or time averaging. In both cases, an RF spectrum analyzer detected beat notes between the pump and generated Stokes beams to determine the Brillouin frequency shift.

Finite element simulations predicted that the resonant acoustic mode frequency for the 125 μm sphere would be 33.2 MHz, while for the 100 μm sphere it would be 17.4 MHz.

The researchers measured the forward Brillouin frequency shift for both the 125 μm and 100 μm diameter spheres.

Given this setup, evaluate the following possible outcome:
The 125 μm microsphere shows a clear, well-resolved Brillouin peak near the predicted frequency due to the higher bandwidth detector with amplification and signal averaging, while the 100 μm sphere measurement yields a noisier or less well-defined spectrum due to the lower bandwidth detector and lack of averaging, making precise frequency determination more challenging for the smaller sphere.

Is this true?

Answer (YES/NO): NO